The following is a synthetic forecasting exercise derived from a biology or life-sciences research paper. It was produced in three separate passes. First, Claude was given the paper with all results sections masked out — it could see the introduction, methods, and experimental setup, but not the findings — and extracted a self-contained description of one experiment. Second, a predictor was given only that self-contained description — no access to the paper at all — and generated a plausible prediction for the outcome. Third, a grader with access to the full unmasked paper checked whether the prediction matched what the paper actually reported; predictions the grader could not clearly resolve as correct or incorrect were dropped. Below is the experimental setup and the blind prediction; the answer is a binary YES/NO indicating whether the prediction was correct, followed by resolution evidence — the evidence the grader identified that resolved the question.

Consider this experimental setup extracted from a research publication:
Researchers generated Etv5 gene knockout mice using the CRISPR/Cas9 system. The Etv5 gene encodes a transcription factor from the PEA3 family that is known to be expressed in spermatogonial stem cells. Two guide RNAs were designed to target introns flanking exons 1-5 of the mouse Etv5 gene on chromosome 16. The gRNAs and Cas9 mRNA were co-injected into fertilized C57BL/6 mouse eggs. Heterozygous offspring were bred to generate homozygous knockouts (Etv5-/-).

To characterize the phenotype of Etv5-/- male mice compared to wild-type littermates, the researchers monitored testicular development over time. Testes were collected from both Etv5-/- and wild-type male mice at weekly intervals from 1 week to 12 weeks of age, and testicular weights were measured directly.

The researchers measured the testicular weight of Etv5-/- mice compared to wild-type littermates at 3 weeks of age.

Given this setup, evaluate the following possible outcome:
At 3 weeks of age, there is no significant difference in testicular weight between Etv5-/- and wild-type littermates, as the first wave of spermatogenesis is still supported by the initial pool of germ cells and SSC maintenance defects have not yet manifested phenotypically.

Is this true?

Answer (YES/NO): NO